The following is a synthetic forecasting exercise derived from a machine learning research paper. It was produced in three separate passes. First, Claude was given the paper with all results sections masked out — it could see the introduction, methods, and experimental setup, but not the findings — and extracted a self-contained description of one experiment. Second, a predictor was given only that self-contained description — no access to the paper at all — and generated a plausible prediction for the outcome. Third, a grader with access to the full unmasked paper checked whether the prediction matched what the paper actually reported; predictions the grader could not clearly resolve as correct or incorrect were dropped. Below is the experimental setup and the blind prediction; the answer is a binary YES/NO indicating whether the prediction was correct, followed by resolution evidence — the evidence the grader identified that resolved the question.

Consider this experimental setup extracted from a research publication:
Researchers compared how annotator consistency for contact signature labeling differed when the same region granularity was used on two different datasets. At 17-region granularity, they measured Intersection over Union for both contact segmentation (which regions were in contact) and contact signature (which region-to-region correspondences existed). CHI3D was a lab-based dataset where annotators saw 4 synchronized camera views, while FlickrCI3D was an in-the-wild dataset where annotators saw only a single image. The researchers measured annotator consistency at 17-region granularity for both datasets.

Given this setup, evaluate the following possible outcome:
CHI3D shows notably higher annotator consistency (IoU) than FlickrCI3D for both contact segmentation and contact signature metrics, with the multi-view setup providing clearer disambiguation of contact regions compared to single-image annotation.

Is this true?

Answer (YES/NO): YES